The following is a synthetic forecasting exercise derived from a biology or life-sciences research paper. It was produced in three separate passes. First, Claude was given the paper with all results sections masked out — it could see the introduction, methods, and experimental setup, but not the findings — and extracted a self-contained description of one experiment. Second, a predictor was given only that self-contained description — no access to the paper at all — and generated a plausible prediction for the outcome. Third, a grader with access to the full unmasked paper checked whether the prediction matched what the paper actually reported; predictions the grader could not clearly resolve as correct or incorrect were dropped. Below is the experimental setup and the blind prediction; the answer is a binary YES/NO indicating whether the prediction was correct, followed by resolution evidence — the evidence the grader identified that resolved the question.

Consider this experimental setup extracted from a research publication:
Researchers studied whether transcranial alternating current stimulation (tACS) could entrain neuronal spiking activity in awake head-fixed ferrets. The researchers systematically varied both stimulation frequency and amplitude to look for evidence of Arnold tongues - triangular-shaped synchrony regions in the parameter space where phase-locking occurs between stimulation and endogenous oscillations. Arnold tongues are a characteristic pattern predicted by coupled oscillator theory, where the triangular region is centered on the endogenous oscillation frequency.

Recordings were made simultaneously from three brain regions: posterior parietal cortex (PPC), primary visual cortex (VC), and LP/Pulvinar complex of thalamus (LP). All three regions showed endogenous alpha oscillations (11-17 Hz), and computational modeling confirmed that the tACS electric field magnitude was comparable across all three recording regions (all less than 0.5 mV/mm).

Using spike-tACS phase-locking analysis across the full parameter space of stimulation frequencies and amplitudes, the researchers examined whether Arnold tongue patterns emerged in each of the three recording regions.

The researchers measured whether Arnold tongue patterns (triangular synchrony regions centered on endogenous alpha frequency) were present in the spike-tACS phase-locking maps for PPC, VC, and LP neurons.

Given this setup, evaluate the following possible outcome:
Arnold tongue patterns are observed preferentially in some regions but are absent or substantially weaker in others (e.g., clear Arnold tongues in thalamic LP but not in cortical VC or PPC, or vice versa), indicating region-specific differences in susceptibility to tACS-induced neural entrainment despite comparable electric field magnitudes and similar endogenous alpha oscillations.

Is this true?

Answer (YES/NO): YES